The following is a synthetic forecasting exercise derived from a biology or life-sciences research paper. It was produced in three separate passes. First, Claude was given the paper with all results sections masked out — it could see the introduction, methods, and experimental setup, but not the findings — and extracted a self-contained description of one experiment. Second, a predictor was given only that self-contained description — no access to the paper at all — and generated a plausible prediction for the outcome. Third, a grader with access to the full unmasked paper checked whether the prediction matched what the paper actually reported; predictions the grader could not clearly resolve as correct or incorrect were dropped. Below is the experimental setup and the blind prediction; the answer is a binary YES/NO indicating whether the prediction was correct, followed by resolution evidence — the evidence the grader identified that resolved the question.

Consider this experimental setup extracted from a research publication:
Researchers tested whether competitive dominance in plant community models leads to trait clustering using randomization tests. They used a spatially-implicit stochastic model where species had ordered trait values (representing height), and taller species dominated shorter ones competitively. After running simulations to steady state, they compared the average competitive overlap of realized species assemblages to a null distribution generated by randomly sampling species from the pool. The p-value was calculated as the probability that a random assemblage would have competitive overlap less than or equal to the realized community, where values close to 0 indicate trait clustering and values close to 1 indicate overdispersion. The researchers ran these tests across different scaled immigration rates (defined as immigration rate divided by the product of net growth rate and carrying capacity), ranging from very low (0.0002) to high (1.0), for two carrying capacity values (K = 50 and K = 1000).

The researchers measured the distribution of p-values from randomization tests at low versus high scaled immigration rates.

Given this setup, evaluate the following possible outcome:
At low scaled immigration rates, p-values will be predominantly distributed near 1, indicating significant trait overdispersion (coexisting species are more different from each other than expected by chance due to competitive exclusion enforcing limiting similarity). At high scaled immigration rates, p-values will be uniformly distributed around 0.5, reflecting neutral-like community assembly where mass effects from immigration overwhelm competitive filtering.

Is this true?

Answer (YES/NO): NO